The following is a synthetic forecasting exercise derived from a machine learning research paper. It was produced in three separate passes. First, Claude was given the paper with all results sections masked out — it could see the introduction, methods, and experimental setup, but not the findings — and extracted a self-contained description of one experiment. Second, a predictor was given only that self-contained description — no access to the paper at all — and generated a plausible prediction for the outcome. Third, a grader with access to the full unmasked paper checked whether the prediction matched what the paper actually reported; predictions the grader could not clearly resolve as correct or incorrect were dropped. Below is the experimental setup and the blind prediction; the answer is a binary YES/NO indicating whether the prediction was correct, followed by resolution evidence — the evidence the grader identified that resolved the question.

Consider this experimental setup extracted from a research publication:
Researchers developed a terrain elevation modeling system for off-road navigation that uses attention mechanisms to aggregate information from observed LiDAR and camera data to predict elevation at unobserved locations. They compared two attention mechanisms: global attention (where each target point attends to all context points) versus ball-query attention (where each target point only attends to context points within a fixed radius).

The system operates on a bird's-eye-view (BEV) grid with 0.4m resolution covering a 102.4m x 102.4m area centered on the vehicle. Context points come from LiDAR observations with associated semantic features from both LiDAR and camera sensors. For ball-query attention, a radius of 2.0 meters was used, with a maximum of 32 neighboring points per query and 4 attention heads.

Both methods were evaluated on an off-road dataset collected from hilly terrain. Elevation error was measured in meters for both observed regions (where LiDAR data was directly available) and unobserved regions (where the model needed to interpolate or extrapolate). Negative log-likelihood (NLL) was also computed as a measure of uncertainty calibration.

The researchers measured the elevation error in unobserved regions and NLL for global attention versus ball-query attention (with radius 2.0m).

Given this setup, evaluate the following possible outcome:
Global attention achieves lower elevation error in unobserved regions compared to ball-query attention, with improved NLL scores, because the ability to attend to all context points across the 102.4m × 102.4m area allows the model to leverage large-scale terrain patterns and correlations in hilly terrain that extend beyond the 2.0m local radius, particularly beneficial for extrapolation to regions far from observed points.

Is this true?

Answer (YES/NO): NO